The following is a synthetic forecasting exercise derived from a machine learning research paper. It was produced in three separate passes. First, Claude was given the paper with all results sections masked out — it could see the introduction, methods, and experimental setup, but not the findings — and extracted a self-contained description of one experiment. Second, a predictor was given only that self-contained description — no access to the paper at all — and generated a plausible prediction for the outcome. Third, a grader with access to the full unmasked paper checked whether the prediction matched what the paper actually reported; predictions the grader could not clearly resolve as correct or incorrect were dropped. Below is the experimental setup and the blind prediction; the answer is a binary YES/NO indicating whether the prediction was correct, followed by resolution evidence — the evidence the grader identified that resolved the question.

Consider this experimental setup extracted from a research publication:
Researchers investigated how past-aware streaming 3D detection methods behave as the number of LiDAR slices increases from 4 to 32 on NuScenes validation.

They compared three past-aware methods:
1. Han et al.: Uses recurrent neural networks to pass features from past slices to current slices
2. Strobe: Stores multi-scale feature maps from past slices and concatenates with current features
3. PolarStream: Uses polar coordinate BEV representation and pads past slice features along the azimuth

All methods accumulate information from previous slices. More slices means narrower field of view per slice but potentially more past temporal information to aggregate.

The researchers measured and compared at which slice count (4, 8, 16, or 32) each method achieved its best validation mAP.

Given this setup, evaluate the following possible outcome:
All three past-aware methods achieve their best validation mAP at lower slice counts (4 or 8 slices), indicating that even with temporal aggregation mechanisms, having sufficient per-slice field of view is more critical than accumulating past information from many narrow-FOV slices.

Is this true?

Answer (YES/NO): NO